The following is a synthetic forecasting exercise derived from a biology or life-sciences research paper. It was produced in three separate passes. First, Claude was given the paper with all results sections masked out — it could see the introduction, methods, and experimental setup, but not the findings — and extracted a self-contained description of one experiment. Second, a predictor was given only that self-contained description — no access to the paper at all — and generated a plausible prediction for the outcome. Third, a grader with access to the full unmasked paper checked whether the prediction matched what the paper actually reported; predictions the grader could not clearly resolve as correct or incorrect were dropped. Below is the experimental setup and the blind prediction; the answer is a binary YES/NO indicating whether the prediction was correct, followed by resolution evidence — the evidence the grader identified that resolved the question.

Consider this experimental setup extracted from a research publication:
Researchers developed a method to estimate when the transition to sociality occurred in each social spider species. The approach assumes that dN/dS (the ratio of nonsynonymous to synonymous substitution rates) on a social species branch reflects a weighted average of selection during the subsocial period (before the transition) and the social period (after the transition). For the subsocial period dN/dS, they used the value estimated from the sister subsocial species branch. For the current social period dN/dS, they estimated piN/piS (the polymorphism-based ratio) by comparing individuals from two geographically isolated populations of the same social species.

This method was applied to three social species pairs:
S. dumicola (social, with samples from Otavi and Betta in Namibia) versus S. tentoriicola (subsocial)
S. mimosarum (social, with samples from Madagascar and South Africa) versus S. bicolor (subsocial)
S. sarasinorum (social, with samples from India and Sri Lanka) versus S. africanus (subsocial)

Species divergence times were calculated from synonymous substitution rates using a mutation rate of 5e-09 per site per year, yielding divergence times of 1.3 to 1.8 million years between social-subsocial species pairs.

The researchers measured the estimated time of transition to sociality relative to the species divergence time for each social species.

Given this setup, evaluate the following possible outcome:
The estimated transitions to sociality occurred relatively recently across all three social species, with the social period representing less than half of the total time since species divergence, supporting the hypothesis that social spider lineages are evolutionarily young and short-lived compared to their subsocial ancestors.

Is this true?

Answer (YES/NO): YES